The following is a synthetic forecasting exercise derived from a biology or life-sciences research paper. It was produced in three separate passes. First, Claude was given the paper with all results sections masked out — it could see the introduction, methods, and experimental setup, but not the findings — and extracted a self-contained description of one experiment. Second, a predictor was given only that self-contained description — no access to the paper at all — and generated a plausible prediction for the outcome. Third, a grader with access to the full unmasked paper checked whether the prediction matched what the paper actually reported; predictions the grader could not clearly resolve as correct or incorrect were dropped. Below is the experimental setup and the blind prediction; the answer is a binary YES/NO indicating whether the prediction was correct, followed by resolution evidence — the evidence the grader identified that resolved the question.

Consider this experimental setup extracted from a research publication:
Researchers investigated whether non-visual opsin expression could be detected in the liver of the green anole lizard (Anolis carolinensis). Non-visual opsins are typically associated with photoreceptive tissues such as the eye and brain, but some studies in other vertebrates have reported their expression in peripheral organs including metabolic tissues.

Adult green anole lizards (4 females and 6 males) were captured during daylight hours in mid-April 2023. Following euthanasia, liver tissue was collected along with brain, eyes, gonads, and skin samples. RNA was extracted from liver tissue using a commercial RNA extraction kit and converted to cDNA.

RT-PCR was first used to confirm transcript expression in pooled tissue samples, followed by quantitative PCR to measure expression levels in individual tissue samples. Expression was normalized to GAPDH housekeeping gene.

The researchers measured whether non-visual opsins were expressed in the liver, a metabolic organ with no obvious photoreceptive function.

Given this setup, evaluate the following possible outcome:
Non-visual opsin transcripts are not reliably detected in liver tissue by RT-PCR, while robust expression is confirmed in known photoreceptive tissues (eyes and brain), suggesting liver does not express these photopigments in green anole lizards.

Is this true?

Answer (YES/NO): NO